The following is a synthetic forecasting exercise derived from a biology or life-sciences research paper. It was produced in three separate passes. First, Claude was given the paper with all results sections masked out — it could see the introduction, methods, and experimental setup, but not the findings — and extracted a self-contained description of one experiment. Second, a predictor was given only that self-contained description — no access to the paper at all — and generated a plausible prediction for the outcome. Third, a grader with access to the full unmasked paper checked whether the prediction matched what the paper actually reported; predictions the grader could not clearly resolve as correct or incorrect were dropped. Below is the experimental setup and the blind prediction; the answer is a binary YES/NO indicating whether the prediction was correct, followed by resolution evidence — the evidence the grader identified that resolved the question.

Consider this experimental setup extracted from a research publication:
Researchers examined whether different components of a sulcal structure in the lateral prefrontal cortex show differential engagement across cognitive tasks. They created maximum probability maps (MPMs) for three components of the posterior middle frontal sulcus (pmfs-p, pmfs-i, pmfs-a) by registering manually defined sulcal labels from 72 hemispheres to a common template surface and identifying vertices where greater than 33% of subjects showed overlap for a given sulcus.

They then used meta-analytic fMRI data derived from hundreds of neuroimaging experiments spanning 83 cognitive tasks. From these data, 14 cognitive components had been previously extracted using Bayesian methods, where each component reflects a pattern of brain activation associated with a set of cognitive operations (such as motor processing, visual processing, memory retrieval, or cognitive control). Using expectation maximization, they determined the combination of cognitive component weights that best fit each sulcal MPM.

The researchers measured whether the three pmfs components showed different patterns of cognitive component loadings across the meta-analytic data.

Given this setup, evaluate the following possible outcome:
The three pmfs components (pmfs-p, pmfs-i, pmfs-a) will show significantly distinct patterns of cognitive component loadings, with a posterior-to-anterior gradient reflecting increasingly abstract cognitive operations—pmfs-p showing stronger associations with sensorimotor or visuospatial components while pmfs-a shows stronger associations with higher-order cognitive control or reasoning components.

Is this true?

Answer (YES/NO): NO